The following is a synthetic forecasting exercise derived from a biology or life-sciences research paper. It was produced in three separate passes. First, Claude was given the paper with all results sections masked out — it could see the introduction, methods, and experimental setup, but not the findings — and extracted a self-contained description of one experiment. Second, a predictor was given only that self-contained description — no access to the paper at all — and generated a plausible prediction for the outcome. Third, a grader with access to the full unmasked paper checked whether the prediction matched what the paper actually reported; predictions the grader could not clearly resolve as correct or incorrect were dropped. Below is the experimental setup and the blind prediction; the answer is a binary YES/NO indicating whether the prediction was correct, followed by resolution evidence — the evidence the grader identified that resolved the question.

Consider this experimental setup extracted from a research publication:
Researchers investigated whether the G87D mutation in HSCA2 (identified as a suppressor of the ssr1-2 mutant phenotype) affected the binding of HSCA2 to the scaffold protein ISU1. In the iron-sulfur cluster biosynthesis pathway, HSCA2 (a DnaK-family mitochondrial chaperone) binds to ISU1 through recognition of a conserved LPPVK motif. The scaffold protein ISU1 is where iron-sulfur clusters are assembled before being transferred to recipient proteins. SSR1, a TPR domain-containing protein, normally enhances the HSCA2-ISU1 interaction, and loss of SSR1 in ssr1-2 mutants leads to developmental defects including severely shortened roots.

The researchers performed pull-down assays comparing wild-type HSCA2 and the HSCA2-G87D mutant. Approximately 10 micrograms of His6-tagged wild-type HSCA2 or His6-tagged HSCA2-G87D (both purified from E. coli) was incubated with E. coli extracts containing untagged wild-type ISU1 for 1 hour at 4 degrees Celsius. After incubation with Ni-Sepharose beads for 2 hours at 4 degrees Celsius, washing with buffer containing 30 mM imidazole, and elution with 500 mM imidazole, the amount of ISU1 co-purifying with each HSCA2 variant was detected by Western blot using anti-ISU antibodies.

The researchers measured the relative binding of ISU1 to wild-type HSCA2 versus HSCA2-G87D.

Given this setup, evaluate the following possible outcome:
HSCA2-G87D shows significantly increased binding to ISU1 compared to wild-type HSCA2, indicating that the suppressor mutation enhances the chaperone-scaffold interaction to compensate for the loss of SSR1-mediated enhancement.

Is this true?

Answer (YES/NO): YES